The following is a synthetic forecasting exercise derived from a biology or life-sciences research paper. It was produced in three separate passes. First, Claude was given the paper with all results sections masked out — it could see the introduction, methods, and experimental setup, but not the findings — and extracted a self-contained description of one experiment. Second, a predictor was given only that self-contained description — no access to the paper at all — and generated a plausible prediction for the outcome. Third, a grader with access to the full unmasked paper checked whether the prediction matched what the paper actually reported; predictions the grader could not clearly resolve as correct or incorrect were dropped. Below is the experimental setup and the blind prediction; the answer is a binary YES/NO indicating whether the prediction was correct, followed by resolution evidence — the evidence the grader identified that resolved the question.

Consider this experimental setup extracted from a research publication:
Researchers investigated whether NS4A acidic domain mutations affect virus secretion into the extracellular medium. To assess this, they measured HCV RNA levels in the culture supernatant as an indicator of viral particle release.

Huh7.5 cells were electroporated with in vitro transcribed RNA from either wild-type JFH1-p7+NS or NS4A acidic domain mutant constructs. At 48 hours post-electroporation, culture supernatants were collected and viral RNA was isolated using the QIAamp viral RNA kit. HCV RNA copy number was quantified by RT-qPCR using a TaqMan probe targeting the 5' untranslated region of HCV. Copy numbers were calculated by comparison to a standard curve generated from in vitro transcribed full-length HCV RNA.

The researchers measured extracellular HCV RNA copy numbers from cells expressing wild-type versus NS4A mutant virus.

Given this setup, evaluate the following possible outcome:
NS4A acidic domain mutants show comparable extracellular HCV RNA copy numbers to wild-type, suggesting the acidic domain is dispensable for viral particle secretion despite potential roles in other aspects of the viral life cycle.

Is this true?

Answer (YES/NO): NO